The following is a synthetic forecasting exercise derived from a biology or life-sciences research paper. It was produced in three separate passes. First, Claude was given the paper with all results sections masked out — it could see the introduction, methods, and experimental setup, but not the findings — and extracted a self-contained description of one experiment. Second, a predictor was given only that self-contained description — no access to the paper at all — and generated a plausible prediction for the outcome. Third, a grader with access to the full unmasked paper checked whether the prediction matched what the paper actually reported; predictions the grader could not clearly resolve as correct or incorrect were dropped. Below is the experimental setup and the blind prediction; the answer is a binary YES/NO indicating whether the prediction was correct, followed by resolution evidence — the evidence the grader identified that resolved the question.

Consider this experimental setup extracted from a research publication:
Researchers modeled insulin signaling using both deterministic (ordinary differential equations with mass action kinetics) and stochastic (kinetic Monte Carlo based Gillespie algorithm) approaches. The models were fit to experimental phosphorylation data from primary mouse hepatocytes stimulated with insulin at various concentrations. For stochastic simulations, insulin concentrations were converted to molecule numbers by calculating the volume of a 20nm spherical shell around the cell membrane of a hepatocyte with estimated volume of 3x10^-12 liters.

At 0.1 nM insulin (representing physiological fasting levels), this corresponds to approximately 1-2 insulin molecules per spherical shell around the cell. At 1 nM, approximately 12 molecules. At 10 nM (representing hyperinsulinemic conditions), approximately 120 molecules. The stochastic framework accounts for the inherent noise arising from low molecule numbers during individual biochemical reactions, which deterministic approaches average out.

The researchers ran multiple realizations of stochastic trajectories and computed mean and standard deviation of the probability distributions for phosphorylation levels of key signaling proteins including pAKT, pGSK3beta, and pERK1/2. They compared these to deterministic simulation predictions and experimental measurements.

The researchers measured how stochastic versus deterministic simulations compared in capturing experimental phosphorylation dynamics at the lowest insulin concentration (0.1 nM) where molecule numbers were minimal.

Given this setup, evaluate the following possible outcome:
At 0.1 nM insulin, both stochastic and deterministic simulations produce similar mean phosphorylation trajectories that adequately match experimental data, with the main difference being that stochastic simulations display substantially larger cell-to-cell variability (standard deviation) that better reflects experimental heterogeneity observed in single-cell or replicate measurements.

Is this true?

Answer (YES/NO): NO